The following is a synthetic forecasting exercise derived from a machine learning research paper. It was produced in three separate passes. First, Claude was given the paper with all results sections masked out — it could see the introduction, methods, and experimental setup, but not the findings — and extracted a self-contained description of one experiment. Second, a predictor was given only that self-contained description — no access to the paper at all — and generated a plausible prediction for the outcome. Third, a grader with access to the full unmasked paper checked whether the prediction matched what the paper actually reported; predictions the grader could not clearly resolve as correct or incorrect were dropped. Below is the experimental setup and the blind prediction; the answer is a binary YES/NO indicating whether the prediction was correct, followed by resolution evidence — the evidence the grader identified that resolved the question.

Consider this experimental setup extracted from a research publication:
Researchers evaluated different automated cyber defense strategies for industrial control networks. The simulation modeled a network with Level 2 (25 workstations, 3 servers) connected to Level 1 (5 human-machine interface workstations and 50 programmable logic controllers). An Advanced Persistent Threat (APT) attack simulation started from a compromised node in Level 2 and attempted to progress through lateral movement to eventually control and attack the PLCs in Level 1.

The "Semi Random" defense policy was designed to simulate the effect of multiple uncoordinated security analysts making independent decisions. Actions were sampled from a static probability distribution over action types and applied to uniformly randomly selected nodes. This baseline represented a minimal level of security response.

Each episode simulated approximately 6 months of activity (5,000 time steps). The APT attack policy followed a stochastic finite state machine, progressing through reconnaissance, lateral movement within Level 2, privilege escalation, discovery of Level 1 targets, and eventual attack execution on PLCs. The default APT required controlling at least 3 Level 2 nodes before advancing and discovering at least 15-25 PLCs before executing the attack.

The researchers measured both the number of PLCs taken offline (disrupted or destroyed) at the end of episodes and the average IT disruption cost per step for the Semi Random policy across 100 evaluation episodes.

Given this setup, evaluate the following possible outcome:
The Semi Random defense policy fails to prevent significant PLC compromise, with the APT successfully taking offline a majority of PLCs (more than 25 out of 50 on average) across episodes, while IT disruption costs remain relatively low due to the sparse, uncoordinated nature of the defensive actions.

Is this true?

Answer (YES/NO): NO